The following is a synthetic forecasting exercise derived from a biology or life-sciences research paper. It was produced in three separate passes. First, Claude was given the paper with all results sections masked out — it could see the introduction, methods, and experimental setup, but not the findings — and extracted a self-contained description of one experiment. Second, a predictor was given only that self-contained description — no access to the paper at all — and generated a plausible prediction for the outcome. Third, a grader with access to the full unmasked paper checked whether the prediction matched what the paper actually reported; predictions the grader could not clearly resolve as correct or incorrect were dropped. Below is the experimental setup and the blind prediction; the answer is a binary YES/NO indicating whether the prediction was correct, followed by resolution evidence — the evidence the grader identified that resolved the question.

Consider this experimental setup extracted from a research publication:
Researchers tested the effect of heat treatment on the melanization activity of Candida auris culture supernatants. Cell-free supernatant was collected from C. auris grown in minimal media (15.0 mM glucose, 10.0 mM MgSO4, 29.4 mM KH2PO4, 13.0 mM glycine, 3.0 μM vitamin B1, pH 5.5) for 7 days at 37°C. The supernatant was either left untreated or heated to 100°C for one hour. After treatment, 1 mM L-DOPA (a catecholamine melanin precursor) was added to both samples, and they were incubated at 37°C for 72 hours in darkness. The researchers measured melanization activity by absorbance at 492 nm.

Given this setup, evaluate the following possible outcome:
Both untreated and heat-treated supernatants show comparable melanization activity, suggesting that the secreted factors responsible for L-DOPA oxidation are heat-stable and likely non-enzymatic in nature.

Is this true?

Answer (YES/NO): YES